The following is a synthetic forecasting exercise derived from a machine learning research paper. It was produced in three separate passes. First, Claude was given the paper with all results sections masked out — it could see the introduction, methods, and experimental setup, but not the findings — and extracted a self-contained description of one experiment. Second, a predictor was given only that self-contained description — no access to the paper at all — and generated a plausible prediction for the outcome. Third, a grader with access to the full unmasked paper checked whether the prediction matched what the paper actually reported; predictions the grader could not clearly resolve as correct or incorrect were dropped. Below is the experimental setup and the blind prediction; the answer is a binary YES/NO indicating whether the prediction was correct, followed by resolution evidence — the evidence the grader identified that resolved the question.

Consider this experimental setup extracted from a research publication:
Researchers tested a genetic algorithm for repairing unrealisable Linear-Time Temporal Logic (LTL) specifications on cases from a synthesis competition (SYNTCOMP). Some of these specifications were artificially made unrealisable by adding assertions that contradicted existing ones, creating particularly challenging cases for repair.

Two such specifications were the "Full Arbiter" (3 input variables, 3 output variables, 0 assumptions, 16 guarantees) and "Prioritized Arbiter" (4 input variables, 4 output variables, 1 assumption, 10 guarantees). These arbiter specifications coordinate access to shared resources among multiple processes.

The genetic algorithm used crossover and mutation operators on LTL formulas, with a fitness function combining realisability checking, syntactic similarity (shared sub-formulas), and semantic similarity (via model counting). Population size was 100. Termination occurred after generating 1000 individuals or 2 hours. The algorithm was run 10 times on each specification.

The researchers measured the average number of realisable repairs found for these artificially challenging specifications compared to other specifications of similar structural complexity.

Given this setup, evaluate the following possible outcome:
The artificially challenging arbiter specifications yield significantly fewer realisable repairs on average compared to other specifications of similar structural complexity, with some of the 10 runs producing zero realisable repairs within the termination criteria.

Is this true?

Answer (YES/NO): NO